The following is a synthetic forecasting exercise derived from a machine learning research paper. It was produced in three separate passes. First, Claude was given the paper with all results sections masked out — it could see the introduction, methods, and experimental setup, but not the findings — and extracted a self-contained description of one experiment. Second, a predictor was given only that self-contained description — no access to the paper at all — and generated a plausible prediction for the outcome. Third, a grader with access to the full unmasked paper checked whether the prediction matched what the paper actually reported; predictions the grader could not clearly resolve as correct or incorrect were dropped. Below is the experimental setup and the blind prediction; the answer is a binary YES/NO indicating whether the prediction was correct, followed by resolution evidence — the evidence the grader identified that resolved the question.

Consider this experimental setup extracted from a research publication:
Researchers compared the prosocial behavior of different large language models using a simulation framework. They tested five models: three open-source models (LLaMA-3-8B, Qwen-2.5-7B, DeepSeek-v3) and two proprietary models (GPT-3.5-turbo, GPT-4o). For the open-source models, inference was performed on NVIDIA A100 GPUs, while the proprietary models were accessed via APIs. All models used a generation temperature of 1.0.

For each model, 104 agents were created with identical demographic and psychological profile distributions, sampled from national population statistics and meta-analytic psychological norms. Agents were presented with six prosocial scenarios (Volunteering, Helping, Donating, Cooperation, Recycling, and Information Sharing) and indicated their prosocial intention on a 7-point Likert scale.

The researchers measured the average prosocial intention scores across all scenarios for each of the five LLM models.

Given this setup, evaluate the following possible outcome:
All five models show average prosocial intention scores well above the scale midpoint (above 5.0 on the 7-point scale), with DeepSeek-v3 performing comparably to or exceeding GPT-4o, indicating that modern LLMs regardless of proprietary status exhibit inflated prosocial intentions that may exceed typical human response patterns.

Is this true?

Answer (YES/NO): NO